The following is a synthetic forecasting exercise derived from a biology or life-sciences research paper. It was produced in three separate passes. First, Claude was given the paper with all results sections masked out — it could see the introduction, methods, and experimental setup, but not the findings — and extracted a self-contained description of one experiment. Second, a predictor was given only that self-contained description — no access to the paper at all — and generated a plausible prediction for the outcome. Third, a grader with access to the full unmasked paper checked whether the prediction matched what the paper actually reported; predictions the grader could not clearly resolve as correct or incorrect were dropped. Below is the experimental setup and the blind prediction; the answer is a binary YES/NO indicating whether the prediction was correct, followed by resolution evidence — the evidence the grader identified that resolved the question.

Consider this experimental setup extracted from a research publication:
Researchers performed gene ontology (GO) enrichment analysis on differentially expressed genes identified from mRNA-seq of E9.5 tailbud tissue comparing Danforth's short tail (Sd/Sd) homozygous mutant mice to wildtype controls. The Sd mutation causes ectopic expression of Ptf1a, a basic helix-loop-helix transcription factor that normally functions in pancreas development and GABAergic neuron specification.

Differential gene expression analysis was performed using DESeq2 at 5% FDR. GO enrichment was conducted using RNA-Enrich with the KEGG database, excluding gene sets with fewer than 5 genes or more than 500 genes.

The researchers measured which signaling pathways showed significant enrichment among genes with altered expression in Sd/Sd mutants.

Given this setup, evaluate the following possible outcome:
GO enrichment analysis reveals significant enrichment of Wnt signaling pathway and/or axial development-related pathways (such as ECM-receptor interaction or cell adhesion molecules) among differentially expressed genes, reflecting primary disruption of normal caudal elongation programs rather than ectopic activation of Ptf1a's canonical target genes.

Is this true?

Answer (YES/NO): NO